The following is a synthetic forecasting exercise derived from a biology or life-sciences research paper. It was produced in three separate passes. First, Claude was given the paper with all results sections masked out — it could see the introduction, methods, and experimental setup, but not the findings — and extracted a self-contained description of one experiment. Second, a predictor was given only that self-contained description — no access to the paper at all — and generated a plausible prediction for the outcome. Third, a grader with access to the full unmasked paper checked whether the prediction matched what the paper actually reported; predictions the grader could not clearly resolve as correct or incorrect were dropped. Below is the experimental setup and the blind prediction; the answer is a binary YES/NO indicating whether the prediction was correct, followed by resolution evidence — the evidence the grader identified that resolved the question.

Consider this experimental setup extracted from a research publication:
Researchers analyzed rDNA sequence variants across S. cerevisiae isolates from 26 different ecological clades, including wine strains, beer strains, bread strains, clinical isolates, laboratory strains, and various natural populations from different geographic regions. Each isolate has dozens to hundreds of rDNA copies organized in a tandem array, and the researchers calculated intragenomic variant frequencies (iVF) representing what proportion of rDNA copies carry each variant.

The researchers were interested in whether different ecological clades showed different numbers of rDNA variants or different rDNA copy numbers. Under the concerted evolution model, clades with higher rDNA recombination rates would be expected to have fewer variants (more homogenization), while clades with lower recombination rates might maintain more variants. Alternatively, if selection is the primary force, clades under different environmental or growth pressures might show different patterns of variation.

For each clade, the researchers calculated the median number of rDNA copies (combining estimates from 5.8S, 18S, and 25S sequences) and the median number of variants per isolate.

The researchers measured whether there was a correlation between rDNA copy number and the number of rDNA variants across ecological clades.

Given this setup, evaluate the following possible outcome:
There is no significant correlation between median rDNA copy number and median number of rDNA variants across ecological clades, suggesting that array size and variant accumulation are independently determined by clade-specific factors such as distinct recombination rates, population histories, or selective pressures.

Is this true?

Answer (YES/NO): NO